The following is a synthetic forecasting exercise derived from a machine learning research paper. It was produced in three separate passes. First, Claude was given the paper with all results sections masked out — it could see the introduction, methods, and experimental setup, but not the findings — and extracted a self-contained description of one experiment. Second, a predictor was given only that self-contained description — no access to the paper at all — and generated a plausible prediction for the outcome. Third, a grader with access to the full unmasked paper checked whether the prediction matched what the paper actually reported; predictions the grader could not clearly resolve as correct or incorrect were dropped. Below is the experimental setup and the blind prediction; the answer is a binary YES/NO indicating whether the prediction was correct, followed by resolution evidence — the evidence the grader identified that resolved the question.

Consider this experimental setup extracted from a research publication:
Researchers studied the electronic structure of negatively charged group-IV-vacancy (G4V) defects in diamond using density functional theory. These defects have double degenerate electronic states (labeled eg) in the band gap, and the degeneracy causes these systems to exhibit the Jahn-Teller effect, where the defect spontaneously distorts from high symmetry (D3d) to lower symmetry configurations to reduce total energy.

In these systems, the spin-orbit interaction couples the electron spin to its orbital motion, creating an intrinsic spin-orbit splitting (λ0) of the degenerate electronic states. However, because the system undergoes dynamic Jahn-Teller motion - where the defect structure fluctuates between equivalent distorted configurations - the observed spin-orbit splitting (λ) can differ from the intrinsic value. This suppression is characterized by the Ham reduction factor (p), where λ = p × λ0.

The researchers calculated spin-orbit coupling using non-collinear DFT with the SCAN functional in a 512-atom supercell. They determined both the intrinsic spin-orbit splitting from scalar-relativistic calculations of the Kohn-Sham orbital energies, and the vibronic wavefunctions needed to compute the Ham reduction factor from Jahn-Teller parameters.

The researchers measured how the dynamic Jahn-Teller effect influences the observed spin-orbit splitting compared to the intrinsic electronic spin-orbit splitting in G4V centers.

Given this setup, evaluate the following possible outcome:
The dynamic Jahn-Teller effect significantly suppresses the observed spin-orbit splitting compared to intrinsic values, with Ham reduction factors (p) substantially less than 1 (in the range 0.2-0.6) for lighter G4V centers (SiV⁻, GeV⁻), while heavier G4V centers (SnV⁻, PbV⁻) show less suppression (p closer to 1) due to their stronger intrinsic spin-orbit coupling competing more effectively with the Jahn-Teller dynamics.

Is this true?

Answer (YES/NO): NO